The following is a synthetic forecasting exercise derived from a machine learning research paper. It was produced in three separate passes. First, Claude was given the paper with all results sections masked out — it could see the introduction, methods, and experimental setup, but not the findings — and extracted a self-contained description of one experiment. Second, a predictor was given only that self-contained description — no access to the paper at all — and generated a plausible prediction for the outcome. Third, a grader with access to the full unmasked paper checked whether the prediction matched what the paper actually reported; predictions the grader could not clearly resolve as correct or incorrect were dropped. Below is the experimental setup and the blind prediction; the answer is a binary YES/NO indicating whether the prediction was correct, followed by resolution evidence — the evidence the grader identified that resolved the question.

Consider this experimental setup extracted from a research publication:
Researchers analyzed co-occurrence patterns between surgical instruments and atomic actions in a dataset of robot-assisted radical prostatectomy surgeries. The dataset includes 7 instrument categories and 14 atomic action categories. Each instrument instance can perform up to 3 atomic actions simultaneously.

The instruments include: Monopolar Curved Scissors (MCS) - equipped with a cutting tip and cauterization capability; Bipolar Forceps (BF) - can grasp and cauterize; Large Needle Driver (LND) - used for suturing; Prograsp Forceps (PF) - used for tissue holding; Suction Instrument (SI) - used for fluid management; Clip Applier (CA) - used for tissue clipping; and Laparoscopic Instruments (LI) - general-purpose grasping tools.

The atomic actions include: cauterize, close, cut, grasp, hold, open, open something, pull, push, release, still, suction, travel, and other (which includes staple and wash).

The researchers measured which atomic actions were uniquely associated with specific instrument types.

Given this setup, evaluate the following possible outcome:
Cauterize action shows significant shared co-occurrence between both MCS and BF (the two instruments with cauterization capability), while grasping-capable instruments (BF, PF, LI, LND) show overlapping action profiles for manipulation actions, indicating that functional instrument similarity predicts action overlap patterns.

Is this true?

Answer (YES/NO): YES